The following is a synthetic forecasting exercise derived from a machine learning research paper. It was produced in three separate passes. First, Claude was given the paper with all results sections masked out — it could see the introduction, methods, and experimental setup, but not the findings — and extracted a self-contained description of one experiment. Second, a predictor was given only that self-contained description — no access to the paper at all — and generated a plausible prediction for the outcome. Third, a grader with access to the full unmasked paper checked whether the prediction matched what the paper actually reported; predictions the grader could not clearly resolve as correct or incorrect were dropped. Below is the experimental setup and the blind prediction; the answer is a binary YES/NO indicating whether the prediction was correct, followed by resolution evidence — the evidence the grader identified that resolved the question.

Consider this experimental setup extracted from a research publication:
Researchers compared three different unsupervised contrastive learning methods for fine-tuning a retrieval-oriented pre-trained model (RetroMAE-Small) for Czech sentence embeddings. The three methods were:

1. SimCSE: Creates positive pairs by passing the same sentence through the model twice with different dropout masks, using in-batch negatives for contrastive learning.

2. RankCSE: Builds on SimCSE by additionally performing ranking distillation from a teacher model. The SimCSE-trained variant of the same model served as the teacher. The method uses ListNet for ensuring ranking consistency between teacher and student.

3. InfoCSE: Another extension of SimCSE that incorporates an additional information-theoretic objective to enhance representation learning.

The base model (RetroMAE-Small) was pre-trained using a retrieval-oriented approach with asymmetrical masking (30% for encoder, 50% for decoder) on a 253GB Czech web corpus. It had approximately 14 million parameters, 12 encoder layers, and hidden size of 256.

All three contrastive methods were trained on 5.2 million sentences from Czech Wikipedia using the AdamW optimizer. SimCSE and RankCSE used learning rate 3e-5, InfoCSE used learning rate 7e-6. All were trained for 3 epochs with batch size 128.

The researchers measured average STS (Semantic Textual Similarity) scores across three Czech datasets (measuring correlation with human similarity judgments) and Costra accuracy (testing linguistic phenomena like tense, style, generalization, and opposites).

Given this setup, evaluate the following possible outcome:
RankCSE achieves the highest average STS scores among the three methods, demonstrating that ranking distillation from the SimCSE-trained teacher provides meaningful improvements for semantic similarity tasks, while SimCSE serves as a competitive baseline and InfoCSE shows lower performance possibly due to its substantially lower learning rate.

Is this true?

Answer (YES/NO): NO